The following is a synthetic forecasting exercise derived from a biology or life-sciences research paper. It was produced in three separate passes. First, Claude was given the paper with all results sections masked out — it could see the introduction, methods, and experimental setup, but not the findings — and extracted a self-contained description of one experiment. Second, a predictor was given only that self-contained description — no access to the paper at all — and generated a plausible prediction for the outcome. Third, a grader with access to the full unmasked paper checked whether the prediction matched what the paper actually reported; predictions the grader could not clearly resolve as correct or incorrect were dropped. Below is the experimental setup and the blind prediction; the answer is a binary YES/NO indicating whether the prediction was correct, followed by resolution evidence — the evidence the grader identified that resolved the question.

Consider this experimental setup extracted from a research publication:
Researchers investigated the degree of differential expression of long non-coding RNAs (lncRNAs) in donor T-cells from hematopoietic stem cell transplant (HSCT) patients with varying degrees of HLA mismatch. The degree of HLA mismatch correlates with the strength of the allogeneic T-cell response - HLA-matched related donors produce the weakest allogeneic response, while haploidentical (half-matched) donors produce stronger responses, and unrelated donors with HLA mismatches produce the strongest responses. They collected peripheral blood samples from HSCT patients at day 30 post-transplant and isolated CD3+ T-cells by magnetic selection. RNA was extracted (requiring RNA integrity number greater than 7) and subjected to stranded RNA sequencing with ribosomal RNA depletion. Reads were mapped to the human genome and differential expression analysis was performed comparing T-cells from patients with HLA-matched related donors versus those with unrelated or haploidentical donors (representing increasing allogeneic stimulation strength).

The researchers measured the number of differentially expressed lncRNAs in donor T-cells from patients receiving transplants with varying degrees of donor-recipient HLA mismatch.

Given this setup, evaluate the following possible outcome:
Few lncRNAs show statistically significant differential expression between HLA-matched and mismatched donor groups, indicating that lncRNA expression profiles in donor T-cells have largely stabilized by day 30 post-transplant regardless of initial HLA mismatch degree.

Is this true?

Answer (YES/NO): NO